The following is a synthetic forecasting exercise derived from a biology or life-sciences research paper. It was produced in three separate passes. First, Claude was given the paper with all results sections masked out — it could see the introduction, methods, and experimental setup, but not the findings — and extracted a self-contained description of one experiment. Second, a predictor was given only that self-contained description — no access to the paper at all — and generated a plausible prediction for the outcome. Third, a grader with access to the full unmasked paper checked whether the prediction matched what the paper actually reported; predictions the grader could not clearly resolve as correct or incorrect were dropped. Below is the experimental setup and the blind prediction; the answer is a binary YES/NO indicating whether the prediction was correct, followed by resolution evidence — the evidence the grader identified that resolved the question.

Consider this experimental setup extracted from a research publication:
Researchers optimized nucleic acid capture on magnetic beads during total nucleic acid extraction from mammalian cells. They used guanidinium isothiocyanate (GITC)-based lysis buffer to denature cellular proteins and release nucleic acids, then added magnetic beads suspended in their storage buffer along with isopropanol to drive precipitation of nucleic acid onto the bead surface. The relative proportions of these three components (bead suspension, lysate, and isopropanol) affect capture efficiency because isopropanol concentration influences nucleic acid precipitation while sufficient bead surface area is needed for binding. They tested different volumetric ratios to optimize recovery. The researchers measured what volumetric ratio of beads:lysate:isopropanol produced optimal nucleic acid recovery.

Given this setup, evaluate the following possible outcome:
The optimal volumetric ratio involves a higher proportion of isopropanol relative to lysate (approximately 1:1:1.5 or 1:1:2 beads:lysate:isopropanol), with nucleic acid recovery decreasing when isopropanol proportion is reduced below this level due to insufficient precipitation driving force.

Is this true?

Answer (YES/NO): NO